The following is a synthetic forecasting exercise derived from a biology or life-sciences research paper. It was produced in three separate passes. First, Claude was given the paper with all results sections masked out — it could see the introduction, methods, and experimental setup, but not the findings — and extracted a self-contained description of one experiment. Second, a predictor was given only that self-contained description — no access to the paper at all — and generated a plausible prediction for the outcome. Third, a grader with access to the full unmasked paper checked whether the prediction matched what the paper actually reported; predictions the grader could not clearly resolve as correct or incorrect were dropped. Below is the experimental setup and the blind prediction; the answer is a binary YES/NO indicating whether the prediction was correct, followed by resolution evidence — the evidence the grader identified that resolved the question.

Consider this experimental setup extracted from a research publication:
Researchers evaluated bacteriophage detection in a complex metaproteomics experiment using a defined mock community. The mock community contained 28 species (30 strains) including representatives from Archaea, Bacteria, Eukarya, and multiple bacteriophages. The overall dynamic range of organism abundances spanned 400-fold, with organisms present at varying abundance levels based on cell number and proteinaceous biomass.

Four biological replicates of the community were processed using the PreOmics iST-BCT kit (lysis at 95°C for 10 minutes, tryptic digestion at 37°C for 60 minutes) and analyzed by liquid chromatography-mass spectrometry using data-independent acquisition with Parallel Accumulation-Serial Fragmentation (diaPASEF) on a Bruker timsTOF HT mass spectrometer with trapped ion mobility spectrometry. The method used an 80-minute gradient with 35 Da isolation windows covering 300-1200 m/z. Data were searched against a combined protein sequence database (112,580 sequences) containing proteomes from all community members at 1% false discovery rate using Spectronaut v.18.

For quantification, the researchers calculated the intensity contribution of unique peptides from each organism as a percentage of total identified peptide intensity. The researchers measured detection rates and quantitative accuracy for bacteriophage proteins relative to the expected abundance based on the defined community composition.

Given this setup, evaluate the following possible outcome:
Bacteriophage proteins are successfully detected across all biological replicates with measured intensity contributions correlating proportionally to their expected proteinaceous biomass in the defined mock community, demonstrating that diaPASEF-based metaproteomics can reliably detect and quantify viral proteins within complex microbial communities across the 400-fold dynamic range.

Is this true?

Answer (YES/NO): NO